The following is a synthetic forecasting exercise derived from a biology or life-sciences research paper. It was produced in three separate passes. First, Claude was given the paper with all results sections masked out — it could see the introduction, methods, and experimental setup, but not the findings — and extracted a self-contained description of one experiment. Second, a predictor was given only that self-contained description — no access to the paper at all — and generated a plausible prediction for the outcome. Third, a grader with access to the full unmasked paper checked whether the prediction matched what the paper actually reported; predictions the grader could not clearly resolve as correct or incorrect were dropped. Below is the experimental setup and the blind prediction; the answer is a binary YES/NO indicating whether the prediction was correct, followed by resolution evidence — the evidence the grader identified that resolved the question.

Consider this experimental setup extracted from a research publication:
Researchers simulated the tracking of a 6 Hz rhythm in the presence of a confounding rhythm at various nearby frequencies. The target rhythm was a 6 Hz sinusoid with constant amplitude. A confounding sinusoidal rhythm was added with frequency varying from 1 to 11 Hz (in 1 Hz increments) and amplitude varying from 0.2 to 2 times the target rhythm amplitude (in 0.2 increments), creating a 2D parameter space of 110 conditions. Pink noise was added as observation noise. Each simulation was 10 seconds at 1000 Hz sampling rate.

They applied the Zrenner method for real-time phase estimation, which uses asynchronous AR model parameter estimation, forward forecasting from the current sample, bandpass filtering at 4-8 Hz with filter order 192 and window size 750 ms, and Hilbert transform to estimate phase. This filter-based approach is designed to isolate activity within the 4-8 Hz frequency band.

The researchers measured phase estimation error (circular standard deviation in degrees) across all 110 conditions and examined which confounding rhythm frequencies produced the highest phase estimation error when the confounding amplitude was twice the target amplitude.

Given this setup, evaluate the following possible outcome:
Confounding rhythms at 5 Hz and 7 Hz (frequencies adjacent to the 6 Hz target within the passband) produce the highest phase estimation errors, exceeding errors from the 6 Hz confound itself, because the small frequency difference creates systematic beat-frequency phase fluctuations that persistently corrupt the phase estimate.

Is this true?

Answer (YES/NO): NO